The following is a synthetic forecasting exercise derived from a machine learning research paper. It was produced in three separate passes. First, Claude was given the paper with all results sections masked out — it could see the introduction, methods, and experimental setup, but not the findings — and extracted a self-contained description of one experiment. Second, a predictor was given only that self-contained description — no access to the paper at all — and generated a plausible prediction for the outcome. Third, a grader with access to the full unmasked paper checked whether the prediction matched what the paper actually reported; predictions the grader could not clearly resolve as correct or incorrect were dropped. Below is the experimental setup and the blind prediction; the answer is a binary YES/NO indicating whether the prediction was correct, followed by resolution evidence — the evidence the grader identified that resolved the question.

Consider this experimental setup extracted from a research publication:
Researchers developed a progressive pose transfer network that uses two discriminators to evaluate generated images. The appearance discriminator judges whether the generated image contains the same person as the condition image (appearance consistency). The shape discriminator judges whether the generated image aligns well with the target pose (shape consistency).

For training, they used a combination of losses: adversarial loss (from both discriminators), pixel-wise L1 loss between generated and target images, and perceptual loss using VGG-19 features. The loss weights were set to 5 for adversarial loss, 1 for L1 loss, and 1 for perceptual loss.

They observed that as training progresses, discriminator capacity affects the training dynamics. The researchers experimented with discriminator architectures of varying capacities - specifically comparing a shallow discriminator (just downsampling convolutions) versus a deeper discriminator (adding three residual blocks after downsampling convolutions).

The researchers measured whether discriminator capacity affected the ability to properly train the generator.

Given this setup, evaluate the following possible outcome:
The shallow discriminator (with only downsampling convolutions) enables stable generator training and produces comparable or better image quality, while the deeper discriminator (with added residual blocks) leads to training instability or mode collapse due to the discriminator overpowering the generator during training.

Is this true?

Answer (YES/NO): NO